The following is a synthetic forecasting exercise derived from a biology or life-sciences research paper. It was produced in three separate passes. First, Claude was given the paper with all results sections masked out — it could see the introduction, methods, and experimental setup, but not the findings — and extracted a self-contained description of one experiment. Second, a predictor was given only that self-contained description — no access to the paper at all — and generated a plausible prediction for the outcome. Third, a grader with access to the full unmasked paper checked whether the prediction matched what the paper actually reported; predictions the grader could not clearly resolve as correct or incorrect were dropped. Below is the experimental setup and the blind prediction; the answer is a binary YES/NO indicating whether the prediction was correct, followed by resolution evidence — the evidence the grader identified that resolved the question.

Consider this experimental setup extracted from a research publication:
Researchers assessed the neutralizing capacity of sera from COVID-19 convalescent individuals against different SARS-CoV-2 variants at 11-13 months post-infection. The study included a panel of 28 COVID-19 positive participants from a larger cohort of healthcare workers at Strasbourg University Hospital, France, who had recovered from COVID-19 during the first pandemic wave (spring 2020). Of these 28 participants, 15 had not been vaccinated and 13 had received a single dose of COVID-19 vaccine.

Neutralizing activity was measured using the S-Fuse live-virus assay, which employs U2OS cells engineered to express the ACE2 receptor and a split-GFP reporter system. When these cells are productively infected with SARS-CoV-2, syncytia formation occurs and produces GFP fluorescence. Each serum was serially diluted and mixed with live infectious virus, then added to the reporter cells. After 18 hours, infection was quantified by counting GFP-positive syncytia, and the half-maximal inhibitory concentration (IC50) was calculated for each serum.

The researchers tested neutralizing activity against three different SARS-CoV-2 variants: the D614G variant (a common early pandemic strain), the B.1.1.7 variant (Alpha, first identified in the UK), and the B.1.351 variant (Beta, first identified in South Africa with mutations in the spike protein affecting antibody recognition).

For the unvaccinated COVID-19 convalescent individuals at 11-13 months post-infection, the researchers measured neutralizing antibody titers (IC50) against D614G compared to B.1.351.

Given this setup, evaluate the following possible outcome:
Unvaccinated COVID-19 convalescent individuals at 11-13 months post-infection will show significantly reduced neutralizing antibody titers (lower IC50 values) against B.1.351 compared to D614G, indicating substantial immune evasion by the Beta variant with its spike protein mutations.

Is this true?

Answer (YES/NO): YES